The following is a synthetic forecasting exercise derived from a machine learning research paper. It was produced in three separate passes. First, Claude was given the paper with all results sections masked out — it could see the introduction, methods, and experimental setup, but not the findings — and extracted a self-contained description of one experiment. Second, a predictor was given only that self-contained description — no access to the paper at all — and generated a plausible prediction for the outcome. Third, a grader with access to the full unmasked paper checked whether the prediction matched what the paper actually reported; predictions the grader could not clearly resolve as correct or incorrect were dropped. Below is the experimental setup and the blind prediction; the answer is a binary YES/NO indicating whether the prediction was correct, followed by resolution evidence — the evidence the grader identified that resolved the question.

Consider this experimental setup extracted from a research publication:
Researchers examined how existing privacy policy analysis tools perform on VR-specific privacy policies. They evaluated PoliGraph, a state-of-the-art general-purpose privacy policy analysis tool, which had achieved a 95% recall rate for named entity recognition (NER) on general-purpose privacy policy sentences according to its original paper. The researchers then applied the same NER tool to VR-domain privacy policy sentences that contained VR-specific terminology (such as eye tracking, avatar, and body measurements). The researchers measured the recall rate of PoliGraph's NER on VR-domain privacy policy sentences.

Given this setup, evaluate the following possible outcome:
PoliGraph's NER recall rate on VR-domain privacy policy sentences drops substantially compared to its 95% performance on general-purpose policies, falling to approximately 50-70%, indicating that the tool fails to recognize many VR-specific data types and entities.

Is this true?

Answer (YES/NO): NO